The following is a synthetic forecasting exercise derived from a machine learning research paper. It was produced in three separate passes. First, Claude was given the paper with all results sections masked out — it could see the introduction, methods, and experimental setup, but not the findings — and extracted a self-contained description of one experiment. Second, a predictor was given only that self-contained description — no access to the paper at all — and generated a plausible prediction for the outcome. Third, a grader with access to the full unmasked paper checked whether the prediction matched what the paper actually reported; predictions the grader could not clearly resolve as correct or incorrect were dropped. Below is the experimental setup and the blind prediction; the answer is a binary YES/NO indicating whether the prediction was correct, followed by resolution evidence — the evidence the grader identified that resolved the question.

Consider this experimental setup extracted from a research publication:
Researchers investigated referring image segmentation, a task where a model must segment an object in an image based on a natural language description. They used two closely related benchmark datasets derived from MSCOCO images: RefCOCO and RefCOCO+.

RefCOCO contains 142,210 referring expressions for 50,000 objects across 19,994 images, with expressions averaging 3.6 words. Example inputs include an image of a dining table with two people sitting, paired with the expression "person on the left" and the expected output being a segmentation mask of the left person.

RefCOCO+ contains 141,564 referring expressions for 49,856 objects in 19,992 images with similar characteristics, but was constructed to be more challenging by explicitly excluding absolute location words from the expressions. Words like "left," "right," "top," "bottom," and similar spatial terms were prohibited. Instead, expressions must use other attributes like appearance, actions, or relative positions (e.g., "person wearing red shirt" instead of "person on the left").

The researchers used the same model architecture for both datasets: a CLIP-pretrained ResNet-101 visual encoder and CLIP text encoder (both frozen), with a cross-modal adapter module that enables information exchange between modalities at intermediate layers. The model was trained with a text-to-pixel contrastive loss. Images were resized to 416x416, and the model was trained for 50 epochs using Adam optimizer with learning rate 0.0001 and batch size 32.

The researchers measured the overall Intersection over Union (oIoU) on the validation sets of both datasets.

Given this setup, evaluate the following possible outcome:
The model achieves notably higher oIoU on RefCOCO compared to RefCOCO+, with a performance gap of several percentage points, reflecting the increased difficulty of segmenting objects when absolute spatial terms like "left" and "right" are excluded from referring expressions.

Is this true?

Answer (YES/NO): YES